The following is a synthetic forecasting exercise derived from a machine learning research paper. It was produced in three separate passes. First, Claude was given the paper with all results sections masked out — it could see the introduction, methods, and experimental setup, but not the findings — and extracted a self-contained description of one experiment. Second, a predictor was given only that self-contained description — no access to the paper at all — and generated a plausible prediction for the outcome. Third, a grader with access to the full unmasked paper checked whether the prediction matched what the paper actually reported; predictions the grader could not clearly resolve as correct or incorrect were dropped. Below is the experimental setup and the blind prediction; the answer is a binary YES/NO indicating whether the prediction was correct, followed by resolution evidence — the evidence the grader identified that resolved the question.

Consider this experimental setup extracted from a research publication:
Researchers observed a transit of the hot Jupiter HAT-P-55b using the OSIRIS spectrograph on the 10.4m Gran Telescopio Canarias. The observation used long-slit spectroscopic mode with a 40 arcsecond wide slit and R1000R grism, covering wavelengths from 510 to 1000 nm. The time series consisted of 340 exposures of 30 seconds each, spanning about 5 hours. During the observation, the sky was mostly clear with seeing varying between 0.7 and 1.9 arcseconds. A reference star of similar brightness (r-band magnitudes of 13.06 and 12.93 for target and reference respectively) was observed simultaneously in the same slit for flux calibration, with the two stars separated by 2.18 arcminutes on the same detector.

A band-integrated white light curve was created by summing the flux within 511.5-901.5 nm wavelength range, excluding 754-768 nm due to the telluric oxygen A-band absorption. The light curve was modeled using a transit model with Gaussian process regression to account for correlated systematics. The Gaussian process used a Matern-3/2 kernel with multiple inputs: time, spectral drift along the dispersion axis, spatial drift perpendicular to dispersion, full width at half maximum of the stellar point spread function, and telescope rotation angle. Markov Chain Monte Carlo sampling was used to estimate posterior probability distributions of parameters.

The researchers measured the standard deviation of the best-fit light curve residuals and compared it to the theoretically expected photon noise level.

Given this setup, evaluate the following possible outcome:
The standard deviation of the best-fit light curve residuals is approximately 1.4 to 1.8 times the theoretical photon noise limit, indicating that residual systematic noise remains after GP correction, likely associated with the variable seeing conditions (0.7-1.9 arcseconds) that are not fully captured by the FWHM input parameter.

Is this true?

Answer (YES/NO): NO